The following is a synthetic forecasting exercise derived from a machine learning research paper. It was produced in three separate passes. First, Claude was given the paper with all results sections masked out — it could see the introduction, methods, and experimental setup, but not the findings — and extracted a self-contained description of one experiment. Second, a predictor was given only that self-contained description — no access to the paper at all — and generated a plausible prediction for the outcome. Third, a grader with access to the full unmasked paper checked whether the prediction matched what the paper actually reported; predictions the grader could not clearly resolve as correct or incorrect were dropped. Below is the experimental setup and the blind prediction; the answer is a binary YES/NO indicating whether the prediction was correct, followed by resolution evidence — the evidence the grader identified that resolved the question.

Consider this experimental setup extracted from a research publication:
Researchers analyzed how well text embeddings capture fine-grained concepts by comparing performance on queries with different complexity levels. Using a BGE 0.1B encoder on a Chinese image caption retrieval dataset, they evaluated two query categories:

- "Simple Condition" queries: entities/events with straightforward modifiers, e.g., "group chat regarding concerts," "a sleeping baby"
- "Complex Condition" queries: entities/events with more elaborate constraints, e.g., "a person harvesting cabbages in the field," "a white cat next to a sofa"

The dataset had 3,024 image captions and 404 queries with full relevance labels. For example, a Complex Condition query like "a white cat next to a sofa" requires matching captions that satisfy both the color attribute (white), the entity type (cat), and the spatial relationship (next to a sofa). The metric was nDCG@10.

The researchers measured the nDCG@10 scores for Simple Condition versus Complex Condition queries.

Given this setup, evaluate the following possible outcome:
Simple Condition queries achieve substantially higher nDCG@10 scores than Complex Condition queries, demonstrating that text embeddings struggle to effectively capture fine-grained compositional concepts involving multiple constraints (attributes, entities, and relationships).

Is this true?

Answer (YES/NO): NO